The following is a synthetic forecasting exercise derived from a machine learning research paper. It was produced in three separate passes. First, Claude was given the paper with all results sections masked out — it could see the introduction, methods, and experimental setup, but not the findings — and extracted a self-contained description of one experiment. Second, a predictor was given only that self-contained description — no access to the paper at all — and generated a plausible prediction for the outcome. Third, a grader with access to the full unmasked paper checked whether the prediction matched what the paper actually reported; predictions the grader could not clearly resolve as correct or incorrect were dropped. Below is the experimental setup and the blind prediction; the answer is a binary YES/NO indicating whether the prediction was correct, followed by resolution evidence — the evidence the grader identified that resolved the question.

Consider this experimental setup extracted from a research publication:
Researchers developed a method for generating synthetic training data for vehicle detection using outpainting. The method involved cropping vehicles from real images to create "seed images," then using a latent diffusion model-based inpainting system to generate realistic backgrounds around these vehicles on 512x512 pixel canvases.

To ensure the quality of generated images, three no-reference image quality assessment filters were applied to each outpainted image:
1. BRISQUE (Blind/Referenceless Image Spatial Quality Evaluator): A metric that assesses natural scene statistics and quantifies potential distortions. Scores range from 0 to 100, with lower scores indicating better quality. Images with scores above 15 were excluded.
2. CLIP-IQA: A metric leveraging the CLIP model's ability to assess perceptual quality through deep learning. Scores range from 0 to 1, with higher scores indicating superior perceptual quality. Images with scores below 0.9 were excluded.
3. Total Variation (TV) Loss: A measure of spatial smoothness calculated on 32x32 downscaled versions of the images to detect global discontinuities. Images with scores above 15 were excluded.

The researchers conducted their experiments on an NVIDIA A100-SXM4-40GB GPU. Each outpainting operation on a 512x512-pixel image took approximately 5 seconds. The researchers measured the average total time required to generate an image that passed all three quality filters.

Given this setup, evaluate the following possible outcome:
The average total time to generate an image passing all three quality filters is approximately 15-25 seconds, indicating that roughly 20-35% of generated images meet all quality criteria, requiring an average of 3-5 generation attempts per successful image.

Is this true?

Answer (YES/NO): NO